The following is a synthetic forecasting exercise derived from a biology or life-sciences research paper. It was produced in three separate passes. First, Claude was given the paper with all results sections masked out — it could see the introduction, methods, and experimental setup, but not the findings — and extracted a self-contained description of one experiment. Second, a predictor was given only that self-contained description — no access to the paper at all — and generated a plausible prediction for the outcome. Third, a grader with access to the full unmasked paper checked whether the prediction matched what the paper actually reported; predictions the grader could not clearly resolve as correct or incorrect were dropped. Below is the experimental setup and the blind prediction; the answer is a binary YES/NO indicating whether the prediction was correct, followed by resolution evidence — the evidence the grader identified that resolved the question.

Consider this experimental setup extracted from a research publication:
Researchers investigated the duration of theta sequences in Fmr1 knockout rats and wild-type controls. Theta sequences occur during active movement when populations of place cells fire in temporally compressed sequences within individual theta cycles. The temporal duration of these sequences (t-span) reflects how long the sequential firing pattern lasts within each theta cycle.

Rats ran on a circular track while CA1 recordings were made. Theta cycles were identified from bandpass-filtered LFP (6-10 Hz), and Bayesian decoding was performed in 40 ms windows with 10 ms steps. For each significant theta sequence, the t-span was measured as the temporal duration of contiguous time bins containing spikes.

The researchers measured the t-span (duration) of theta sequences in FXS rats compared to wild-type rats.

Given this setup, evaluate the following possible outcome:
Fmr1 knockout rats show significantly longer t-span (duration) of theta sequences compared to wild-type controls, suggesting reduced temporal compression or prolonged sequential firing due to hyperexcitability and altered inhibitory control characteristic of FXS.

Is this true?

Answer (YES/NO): YES